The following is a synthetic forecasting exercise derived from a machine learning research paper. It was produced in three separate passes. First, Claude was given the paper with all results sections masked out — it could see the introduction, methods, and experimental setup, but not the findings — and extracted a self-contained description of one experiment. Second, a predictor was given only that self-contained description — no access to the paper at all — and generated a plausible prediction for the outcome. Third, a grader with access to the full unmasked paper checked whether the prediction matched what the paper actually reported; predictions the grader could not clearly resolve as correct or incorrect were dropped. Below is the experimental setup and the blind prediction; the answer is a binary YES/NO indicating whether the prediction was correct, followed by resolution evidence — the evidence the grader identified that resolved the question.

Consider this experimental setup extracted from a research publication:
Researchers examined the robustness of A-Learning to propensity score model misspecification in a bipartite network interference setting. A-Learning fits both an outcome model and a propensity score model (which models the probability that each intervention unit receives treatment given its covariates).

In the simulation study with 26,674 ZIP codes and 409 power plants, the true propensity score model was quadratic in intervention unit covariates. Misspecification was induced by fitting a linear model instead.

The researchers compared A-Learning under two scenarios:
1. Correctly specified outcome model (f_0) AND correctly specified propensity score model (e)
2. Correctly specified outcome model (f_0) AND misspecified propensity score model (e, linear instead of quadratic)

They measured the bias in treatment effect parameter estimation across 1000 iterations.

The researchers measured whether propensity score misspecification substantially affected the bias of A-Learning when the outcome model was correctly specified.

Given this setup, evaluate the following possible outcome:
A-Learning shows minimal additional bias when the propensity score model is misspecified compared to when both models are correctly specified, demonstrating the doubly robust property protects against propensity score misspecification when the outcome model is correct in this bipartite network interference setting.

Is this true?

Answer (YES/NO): YES